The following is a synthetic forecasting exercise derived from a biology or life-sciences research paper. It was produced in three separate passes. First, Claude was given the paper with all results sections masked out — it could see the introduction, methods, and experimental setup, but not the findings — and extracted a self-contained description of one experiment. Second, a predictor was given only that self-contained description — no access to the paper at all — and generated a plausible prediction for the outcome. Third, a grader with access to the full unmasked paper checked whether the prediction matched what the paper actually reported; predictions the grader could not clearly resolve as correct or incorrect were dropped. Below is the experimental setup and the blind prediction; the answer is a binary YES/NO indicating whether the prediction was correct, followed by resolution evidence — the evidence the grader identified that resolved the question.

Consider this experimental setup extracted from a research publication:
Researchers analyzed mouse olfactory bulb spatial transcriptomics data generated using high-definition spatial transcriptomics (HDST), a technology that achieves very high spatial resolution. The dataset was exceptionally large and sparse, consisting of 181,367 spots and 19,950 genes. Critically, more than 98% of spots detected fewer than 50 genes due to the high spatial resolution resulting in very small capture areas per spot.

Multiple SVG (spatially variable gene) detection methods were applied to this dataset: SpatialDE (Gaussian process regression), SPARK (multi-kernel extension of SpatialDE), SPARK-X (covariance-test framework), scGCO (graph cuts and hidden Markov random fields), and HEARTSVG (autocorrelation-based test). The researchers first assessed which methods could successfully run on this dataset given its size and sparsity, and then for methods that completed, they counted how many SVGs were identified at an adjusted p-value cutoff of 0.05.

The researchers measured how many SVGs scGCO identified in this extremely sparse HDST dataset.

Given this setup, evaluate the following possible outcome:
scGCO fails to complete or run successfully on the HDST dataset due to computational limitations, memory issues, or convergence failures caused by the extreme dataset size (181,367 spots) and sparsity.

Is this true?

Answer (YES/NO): NO